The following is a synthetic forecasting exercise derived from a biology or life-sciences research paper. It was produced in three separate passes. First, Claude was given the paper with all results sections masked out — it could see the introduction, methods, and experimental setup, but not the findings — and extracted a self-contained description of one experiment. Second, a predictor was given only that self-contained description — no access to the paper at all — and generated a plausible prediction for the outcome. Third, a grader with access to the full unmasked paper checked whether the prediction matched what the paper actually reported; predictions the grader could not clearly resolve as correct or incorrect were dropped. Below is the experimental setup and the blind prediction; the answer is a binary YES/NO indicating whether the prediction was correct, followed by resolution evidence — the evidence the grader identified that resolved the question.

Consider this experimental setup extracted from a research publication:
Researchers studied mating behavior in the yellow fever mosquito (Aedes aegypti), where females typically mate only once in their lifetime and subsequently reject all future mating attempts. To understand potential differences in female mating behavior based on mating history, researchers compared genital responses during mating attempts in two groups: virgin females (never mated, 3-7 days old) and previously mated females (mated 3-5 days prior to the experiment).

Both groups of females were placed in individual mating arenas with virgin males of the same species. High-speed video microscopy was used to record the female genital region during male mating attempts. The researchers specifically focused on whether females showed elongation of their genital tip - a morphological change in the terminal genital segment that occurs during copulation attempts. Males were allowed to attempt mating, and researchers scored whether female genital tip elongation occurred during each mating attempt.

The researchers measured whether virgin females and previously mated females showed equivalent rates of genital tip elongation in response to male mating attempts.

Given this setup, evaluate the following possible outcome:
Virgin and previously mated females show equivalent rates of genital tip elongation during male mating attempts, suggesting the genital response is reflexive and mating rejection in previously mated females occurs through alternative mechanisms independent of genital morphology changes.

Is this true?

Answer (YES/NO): NO